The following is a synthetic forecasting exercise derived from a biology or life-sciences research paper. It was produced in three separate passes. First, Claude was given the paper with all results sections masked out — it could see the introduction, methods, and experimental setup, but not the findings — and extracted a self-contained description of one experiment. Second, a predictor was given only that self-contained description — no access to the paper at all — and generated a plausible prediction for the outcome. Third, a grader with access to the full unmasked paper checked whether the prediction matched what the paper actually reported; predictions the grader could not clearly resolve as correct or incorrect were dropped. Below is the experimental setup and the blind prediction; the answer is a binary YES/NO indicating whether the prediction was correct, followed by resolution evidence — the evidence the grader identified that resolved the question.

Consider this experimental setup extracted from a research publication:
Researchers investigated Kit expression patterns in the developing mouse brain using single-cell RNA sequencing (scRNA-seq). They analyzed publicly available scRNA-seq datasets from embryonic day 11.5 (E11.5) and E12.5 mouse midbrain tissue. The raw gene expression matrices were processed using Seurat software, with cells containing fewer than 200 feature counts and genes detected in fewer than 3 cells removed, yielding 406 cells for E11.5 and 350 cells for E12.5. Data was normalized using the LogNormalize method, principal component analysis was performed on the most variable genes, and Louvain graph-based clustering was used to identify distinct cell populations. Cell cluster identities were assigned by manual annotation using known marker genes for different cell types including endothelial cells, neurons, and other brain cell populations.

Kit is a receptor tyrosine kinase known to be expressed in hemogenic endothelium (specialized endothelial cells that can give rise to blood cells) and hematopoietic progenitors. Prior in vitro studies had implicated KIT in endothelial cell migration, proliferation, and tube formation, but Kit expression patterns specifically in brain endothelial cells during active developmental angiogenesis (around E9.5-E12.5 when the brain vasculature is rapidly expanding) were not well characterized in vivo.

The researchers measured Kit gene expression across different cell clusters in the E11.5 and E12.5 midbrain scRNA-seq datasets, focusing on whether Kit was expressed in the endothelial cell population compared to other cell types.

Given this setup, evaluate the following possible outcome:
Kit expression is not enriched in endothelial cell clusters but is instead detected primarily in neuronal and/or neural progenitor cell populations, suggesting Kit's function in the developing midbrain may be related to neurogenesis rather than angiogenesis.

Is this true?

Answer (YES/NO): NO